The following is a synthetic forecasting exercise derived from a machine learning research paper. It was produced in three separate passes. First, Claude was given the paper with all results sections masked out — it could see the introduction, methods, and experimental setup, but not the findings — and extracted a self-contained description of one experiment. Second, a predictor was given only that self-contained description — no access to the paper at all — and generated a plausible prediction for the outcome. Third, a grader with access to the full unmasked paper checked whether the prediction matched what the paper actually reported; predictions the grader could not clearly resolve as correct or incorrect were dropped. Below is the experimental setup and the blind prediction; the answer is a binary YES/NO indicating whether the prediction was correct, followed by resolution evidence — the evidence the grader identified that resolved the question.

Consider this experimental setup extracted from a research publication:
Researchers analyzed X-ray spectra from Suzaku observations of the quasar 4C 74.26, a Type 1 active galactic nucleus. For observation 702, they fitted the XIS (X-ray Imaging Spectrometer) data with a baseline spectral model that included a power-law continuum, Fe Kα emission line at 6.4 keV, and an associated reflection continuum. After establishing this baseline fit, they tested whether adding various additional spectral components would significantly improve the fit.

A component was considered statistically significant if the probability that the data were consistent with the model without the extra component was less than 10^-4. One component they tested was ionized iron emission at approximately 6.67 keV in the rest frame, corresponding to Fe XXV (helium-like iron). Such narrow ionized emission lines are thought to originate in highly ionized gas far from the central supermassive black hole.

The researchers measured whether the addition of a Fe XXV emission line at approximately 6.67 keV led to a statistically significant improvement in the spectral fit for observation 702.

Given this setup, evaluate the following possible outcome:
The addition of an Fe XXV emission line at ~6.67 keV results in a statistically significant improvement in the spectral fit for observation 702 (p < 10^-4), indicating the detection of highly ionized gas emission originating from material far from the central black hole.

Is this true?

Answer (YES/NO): YES